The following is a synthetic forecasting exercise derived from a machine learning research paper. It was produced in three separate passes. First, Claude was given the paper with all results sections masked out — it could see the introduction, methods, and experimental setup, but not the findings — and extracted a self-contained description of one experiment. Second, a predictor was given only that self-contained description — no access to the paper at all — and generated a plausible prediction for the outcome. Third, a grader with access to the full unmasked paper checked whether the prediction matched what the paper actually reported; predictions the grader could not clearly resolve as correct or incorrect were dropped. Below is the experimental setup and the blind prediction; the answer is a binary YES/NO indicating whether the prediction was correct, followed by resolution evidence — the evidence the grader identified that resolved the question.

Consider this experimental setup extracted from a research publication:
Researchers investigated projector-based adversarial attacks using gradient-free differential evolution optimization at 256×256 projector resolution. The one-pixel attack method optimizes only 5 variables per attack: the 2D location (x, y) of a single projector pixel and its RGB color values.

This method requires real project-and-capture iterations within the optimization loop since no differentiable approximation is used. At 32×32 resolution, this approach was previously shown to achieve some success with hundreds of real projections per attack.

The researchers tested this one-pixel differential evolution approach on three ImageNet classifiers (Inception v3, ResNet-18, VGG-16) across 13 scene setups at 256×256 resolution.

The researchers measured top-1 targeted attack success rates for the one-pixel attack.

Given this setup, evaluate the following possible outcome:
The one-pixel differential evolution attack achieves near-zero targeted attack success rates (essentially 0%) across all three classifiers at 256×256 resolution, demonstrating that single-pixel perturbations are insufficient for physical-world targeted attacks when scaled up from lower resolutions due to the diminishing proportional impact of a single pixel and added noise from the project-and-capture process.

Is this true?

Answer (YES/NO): YES